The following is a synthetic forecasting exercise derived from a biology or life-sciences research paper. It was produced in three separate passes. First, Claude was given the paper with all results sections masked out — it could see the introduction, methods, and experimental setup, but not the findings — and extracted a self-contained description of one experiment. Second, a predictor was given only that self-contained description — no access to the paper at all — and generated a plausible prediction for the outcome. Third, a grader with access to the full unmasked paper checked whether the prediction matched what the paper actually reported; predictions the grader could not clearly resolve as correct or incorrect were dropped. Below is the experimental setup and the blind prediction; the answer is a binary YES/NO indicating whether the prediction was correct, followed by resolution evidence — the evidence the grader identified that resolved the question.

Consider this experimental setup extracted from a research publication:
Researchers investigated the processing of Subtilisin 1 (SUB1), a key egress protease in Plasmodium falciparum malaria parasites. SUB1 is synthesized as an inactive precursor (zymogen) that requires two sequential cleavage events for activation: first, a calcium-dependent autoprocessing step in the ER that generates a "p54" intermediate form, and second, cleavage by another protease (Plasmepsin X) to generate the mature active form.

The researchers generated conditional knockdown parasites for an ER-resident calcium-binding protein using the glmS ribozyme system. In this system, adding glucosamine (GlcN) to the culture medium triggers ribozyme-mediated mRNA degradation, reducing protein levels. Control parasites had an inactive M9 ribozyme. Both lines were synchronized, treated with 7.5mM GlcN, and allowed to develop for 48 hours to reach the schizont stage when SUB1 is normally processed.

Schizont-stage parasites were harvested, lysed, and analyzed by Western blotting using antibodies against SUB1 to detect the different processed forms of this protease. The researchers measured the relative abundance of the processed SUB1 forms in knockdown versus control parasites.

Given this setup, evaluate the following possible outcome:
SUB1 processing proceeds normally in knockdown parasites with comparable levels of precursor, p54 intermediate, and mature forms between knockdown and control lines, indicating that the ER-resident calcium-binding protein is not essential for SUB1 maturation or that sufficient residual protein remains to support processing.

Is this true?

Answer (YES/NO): NO